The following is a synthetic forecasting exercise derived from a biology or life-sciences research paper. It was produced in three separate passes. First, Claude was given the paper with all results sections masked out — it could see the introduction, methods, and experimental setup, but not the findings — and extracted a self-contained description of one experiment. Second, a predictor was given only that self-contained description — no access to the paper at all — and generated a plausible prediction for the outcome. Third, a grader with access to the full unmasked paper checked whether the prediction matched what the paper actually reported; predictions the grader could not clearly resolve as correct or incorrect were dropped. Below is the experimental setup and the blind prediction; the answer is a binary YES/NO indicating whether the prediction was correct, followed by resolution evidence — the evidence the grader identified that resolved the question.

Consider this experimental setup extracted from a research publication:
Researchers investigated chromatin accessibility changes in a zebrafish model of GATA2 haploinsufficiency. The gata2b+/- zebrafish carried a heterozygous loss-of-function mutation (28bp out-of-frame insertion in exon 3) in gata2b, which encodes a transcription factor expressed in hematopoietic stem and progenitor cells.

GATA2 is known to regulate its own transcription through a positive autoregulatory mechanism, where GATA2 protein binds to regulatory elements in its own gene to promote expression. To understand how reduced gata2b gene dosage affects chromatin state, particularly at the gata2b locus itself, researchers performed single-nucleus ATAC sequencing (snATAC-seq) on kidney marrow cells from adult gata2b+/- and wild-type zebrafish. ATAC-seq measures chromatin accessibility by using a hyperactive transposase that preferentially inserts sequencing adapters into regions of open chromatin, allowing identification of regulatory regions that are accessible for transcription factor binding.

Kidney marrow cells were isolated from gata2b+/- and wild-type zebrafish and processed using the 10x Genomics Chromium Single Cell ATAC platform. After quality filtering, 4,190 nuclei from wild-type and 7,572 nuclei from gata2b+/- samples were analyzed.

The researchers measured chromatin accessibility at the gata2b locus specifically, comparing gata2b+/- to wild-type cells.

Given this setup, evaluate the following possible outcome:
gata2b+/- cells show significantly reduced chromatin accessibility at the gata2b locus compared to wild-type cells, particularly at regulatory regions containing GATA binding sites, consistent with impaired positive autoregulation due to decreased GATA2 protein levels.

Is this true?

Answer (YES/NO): NO